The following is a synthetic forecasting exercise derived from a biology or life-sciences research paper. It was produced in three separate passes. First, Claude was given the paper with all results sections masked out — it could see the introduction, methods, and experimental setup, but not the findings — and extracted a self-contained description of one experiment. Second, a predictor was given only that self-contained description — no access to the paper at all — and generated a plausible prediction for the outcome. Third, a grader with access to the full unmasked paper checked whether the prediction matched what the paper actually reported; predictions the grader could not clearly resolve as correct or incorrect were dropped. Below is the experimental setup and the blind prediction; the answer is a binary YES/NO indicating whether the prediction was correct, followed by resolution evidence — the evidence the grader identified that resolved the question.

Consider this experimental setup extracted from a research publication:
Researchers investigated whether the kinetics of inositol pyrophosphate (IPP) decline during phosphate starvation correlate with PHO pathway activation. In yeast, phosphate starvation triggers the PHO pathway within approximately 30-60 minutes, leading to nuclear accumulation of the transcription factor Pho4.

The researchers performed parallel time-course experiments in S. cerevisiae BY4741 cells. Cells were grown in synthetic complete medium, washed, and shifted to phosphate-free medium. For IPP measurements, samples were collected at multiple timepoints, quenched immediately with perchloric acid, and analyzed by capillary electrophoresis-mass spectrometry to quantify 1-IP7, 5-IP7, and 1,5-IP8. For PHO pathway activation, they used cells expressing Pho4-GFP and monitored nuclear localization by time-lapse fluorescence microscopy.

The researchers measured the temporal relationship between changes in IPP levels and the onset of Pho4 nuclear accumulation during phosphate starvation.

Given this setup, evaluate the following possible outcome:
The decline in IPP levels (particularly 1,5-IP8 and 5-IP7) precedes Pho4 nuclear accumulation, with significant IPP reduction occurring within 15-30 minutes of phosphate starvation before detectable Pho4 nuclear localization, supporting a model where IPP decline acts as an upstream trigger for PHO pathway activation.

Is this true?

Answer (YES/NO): NO